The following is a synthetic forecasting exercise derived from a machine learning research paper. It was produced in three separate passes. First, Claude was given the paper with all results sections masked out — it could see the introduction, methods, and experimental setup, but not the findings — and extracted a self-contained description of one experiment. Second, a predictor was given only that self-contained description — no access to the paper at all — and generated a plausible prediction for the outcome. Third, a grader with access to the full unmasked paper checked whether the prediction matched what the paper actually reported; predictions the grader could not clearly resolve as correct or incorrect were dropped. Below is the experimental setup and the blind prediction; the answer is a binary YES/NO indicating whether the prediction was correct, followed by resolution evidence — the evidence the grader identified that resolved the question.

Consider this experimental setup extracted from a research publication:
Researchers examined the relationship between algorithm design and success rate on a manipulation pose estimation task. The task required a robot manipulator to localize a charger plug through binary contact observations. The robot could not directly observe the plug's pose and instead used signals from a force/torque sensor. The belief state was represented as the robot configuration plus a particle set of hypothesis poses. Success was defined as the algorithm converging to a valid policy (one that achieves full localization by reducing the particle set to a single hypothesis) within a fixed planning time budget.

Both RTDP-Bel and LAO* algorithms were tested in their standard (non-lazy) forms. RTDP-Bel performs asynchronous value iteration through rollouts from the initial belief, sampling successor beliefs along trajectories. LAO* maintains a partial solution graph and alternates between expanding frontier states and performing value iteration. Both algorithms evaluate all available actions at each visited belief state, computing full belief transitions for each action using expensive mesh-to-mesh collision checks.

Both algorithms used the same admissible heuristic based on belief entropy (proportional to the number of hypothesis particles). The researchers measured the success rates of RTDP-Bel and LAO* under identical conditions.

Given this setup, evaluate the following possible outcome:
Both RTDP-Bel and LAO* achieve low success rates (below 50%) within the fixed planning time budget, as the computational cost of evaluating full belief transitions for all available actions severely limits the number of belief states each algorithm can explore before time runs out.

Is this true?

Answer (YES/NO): NO